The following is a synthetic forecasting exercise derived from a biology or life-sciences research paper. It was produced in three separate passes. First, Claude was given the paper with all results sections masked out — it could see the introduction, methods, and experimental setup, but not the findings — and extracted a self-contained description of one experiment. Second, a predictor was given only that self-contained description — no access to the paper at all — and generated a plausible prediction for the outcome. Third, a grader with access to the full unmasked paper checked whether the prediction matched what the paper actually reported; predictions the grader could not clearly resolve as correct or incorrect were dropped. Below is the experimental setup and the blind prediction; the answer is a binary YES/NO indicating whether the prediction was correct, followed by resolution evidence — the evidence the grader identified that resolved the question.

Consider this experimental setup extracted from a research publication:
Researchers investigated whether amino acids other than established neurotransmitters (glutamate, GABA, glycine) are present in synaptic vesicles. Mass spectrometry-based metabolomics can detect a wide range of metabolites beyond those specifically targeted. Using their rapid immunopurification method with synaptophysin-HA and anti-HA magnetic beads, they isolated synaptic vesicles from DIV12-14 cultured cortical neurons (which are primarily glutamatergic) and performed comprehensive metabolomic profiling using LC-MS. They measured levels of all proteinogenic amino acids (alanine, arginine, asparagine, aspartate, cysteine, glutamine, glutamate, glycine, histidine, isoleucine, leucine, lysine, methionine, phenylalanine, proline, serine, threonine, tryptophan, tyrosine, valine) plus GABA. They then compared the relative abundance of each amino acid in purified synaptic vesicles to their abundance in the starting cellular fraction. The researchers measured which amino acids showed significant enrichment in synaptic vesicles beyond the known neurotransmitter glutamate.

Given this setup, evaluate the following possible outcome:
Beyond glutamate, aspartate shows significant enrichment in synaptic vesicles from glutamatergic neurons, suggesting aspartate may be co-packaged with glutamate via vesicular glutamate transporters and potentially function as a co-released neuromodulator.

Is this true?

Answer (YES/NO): NO